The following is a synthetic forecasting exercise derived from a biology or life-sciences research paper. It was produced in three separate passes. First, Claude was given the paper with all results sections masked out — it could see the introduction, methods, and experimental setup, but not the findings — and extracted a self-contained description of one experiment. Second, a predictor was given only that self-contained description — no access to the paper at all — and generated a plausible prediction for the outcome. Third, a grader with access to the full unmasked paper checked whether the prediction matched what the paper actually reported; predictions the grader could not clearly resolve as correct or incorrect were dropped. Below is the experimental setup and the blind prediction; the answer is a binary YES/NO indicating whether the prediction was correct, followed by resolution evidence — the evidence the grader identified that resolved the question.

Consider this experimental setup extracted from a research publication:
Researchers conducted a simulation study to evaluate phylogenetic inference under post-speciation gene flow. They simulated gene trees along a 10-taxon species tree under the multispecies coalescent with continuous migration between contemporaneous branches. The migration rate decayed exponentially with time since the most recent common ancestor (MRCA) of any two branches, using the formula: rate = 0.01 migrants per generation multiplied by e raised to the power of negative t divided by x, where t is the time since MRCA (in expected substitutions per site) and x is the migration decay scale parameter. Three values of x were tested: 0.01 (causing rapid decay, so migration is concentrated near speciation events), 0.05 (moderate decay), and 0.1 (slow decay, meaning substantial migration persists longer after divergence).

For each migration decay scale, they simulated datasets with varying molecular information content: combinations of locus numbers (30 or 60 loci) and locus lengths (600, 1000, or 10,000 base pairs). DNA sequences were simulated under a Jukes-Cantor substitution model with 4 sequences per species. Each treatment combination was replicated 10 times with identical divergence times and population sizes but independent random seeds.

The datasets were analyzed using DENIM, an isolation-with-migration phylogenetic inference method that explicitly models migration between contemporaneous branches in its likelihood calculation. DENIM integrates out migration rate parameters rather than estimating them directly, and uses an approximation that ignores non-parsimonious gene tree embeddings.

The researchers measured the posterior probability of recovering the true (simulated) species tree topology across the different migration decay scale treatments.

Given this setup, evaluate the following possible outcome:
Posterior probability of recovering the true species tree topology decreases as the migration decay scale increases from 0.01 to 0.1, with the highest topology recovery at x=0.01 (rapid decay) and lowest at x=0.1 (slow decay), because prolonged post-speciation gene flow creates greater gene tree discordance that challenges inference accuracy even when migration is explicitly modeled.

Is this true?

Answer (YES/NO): YES